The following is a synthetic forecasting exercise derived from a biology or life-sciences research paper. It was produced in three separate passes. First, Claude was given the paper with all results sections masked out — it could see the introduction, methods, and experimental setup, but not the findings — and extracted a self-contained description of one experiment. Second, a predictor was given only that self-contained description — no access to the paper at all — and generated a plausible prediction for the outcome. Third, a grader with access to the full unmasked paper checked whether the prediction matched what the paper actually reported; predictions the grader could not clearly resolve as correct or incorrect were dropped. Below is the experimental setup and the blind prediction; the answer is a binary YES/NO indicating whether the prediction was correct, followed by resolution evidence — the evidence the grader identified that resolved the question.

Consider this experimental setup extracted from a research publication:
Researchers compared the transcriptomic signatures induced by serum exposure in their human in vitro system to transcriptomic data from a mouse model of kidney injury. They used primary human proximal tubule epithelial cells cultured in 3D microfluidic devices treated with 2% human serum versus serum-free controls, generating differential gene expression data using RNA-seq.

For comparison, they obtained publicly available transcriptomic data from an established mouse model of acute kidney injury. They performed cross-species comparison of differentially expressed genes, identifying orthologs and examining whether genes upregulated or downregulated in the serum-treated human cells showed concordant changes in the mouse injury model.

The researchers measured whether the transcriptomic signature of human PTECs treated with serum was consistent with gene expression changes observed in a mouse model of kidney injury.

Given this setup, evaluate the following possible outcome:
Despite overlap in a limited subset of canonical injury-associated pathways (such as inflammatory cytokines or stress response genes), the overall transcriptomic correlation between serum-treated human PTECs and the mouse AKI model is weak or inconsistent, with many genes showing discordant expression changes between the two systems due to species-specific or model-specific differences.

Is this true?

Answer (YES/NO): NO